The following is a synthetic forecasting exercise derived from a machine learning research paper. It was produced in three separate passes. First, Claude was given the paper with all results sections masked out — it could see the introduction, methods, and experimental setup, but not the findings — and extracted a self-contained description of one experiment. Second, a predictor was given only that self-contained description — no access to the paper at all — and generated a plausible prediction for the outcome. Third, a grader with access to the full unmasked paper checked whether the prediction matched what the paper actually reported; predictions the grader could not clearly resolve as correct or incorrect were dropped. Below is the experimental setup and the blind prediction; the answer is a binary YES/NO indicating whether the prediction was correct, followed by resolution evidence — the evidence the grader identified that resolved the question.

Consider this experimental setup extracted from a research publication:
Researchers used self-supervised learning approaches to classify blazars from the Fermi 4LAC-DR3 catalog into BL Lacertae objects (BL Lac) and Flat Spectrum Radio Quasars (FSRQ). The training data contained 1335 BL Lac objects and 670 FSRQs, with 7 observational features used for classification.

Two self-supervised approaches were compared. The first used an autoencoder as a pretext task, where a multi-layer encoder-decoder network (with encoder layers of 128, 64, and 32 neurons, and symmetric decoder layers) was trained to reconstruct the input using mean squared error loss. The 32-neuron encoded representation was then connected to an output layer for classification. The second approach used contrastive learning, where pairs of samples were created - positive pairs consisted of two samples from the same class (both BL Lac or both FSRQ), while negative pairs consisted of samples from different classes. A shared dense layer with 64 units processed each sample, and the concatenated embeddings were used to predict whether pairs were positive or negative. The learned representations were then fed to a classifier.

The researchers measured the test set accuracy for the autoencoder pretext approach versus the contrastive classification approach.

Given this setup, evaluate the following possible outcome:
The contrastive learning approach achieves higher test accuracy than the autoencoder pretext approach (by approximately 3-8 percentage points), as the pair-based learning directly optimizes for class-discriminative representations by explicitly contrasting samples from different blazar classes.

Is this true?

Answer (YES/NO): NO